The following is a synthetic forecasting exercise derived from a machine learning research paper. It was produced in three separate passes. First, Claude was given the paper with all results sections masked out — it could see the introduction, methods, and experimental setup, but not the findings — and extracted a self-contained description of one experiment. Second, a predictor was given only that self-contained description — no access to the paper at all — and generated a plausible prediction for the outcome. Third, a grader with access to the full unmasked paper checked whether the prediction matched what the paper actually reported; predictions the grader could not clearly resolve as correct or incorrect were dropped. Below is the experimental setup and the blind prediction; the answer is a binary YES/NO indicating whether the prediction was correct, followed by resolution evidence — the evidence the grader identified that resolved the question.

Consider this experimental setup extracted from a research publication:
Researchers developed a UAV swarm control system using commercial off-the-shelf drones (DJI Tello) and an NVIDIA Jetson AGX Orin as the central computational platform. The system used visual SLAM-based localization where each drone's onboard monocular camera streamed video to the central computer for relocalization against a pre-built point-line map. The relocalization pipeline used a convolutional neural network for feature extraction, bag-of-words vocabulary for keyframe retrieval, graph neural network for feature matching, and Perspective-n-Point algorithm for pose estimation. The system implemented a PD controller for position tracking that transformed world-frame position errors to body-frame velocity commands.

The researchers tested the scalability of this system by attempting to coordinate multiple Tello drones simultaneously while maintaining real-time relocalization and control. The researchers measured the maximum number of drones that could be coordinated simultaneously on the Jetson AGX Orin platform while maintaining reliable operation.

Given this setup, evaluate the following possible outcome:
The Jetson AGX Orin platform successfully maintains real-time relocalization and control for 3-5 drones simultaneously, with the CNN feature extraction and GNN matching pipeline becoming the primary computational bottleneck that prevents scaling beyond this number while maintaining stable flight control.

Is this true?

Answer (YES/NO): NO